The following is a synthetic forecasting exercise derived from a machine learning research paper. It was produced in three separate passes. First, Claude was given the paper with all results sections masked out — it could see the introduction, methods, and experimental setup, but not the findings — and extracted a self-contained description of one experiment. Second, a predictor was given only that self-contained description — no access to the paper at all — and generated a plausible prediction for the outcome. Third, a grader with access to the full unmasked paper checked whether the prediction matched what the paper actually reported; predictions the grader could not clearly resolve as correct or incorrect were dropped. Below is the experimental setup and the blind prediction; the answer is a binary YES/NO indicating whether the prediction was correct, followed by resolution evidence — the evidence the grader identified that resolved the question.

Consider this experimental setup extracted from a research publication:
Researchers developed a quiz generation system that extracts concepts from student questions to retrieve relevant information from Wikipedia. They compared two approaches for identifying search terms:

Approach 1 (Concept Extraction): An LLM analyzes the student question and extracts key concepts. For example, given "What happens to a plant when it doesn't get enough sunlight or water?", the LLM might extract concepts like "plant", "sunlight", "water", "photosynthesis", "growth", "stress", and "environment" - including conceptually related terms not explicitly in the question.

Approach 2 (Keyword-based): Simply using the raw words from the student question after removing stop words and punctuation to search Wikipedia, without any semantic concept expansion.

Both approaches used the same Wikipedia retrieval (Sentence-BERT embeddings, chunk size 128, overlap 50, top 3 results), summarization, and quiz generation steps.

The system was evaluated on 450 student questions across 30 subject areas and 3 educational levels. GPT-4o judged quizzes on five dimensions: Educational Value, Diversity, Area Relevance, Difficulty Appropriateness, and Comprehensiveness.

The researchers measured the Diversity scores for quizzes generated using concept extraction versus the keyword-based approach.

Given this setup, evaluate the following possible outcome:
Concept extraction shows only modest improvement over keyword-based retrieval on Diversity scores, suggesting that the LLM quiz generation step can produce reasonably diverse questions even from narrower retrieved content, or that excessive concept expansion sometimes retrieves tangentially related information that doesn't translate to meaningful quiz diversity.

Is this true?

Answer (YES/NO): NO